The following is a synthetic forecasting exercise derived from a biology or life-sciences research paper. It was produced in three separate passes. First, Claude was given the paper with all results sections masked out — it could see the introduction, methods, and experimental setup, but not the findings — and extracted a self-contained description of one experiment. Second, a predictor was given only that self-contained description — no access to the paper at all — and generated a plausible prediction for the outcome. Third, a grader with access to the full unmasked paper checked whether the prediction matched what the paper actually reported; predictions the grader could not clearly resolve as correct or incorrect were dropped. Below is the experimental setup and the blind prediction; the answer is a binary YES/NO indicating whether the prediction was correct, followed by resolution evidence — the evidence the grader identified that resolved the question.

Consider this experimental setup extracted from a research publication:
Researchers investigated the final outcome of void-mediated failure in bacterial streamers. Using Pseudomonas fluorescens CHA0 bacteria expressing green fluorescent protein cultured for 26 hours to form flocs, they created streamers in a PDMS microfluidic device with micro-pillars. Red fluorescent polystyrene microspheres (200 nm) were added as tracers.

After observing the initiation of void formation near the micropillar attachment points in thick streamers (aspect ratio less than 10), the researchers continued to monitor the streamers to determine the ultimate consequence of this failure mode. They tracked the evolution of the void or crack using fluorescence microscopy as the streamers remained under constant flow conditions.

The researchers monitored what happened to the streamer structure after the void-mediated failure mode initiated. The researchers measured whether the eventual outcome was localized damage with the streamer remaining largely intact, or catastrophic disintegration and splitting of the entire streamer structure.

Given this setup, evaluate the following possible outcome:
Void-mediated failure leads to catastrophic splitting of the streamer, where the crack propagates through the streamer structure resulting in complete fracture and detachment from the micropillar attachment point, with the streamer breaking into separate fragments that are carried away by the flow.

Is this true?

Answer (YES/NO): YES